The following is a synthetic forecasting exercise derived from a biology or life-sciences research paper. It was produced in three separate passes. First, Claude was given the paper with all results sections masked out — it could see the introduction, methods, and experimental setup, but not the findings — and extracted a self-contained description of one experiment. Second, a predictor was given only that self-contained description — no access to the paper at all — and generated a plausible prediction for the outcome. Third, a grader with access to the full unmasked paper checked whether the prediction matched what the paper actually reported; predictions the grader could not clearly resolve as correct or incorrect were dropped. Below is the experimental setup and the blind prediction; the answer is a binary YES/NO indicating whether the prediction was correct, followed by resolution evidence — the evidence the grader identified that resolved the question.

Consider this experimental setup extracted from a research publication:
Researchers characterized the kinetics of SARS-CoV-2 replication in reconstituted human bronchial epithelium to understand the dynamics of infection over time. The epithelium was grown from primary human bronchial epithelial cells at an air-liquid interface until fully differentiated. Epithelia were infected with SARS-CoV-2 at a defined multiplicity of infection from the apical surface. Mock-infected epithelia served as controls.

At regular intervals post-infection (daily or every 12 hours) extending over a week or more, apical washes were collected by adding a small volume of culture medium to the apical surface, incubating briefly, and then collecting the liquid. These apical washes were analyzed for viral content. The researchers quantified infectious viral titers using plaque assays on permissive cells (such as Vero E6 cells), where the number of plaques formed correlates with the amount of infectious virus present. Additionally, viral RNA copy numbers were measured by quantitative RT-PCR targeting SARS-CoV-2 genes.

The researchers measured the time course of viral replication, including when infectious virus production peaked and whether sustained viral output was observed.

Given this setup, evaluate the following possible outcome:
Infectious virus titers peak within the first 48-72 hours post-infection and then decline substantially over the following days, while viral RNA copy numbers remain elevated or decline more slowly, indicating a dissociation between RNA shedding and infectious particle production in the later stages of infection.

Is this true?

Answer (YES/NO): YES